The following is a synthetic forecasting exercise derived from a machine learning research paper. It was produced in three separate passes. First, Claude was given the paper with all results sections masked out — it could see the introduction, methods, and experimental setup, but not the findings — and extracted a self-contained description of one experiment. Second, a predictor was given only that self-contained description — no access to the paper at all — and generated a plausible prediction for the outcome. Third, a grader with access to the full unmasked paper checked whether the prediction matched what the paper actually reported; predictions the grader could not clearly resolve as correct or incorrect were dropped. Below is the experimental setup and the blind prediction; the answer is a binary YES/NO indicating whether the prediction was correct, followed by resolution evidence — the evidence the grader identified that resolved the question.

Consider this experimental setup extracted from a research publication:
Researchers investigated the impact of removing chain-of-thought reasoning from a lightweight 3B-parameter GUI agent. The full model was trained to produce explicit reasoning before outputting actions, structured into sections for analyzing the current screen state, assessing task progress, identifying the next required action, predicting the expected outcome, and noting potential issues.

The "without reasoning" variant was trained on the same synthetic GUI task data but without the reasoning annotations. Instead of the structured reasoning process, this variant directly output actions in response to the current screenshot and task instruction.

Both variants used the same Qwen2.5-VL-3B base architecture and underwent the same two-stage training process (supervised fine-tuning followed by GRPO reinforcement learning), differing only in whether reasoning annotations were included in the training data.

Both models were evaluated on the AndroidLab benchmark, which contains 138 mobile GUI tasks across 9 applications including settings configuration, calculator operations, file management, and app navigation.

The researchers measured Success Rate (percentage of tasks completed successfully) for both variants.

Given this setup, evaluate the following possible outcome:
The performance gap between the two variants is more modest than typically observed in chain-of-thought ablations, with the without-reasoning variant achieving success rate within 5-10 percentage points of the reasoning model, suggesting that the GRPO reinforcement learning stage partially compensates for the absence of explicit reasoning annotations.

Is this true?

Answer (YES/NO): NO